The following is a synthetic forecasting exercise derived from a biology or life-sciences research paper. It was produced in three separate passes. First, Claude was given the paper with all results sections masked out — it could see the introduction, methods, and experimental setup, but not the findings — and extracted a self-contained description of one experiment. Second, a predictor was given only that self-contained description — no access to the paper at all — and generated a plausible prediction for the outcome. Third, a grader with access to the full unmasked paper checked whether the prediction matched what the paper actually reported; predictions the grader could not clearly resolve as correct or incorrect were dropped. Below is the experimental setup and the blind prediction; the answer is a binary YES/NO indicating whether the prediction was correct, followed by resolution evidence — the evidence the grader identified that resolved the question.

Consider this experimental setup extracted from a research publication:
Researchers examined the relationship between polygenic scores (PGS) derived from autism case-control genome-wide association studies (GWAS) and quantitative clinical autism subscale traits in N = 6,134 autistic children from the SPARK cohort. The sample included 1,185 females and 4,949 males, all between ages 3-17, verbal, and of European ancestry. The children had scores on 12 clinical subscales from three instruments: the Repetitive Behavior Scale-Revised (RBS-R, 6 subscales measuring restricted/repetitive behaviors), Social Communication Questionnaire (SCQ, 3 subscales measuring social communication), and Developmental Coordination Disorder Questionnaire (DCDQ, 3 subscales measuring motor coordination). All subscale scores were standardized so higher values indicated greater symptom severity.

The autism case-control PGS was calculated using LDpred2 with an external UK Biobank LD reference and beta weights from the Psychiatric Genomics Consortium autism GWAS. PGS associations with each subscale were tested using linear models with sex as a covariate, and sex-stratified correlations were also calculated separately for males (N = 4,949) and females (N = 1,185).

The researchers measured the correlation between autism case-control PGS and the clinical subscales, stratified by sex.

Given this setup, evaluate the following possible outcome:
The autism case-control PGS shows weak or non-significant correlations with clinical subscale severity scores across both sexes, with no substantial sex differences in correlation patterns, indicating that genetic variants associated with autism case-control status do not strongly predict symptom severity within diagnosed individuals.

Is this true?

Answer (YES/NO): NO